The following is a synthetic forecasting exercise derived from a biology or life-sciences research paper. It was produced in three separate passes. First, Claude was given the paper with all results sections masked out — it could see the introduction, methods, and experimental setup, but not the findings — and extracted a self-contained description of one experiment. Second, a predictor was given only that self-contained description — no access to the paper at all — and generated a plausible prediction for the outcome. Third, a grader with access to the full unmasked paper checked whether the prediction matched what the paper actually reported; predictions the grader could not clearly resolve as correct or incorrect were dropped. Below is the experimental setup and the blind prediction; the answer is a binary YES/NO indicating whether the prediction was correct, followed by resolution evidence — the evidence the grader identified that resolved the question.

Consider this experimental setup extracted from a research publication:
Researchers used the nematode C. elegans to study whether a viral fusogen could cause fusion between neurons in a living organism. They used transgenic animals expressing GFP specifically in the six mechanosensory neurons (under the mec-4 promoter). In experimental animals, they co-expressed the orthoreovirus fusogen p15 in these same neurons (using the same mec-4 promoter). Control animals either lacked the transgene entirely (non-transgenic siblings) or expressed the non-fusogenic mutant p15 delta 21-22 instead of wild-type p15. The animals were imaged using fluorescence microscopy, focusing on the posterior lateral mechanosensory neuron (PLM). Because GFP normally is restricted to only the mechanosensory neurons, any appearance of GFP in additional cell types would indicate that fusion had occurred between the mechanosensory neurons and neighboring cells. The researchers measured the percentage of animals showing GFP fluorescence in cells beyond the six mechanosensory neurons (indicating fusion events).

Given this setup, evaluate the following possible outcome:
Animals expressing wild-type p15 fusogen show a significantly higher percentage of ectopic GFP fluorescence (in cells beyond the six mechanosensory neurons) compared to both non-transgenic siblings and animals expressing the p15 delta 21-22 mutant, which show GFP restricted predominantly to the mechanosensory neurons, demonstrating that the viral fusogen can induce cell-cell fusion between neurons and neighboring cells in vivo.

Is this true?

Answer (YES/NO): YES